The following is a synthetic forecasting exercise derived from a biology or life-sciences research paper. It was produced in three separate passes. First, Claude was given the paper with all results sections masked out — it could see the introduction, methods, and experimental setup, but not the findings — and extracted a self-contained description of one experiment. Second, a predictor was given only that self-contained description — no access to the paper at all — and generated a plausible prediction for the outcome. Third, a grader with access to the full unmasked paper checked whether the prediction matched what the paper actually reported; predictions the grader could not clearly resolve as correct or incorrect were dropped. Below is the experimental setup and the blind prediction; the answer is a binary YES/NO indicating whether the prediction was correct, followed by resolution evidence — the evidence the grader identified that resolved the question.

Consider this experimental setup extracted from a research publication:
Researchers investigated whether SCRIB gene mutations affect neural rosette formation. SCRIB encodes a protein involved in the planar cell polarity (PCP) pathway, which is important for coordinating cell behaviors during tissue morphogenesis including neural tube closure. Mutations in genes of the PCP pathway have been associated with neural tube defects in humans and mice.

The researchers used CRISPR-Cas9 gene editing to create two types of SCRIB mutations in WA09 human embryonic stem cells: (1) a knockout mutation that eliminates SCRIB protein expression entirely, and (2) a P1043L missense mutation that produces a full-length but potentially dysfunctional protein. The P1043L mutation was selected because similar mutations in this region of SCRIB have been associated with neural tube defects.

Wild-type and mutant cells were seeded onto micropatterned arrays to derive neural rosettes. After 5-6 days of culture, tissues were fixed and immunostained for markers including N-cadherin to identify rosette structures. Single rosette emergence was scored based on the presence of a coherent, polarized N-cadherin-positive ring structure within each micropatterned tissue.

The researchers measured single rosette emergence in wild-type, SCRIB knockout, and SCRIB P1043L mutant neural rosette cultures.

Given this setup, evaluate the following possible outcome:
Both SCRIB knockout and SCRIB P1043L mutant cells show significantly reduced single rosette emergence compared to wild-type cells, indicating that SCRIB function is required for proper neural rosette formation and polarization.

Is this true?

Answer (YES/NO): NO